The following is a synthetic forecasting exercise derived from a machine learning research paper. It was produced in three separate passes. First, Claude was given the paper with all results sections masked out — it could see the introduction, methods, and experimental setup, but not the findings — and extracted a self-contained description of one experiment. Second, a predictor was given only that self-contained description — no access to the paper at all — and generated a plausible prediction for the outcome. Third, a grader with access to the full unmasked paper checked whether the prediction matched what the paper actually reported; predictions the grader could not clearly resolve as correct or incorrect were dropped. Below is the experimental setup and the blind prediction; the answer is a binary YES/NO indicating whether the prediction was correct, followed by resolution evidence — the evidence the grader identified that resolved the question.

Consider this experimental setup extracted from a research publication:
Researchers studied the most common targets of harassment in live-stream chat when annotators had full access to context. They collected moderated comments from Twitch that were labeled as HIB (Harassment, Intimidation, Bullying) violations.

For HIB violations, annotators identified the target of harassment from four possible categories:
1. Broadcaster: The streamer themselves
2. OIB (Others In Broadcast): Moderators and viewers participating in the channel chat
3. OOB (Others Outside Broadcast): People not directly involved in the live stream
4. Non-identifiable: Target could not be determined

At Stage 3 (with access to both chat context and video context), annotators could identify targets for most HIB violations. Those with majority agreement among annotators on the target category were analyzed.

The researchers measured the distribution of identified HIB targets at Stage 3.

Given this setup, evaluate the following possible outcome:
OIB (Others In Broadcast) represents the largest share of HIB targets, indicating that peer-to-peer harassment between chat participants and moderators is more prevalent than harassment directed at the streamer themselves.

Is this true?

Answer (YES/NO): NO